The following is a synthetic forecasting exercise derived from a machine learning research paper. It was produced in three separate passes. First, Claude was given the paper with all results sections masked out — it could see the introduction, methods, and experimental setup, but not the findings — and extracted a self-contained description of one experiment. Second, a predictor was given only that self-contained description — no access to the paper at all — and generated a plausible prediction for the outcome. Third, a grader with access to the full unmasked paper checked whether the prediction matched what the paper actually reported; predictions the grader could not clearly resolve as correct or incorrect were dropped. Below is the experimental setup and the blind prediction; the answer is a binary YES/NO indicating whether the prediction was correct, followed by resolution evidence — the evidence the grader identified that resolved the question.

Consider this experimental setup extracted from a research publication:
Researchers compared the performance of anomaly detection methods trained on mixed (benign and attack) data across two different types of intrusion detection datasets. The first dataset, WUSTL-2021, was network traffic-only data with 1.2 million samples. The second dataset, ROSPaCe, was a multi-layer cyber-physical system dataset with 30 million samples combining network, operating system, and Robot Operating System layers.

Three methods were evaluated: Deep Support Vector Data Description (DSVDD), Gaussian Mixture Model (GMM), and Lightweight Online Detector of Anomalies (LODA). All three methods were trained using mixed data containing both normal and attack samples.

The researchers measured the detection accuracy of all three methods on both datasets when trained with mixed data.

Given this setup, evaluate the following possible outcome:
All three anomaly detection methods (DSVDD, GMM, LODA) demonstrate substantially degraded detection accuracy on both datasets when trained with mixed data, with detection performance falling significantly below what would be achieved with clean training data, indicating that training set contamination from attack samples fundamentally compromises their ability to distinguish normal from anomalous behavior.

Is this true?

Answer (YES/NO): NO